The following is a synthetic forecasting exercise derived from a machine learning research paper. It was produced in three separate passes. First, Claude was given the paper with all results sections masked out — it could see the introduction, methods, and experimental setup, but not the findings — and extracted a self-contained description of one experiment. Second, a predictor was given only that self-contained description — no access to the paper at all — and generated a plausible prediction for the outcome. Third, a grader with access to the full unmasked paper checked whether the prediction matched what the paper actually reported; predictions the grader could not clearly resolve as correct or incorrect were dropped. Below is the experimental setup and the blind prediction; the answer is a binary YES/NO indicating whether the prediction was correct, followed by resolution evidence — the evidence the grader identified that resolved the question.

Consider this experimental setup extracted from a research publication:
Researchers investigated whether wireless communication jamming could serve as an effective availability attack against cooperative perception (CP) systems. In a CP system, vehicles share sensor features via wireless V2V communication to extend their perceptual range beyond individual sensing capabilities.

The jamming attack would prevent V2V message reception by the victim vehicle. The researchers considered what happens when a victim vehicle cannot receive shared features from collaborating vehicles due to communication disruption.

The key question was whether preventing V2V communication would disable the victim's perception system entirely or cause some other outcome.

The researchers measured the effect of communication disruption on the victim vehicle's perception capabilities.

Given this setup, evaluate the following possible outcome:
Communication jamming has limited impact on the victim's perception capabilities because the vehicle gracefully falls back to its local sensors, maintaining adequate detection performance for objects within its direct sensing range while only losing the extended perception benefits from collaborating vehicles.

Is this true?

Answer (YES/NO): YES